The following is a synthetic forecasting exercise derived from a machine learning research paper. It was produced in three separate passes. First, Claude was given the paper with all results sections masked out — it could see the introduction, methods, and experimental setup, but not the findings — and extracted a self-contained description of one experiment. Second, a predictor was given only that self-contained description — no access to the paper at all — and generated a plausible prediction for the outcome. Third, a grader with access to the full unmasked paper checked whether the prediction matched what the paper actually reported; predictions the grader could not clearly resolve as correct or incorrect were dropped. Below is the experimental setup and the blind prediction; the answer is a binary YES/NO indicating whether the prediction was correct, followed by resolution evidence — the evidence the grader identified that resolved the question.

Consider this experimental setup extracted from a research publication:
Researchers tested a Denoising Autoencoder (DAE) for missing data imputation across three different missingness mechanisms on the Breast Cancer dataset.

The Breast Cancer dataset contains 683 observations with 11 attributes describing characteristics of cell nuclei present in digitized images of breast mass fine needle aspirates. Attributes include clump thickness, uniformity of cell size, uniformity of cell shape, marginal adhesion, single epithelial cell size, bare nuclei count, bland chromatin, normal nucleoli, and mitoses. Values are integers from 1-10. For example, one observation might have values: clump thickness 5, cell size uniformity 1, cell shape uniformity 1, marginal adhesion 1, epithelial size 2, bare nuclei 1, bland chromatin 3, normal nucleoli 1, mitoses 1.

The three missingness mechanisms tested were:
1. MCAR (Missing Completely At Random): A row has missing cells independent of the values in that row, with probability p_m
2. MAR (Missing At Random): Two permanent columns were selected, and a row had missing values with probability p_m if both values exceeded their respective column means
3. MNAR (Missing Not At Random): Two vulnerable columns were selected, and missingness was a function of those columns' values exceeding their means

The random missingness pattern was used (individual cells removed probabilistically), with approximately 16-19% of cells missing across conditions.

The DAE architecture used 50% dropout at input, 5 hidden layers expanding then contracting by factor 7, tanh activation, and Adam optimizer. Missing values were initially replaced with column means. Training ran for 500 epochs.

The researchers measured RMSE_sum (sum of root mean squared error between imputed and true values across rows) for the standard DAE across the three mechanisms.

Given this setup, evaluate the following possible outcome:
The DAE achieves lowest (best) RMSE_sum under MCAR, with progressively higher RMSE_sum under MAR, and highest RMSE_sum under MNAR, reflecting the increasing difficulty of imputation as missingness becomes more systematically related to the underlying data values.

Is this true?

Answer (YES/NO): NO